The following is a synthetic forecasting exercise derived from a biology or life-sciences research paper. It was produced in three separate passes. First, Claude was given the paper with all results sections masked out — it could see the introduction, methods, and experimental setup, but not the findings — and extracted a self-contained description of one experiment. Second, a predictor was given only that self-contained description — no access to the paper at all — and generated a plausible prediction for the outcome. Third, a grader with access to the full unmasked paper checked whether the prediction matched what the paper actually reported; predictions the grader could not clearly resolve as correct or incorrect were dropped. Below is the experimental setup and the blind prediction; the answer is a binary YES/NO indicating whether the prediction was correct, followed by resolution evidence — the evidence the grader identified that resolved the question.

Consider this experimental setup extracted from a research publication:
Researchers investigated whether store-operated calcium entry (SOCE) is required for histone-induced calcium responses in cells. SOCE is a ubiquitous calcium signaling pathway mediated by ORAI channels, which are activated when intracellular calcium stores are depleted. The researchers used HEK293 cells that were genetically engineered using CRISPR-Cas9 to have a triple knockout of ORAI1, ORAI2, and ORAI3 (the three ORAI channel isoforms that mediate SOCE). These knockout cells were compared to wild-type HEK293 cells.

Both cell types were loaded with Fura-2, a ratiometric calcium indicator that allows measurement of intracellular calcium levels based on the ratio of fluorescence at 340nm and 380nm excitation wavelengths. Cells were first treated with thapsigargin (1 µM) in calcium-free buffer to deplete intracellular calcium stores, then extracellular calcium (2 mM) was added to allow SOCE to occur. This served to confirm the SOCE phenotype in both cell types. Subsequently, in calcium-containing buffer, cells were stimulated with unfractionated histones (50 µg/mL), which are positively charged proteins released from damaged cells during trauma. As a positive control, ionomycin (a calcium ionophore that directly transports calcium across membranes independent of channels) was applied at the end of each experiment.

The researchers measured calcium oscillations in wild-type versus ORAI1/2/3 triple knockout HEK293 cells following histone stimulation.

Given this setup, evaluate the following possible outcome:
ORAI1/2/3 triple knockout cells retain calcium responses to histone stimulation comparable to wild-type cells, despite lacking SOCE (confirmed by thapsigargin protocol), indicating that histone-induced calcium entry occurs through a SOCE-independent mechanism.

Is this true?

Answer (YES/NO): YES